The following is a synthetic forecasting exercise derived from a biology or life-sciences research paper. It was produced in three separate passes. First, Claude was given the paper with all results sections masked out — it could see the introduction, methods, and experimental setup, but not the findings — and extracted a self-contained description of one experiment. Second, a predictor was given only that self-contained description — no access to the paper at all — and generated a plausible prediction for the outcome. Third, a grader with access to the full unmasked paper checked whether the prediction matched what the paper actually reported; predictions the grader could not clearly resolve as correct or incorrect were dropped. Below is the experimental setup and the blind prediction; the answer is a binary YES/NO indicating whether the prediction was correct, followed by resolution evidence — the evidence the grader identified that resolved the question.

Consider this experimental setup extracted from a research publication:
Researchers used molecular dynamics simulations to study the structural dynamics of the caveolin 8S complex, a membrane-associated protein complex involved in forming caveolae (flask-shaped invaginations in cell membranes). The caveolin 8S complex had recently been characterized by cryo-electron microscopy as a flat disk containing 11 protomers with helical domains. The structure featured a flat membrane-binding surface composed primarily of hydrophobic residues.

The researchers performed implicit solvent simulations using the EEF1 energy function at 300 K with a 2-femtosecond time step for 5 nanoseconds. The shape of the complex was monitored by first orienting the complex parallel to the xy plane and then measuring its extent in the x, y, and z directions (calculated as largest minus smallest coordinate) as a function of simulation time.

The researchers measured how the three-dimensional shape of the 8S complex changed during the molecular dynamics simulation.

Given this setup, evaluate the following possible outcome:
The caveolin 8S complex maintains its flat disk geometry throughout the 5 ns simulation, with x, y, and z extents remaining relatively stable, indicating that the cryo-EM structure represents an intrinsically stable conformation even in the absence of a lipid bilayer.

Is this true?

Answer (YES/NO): NO